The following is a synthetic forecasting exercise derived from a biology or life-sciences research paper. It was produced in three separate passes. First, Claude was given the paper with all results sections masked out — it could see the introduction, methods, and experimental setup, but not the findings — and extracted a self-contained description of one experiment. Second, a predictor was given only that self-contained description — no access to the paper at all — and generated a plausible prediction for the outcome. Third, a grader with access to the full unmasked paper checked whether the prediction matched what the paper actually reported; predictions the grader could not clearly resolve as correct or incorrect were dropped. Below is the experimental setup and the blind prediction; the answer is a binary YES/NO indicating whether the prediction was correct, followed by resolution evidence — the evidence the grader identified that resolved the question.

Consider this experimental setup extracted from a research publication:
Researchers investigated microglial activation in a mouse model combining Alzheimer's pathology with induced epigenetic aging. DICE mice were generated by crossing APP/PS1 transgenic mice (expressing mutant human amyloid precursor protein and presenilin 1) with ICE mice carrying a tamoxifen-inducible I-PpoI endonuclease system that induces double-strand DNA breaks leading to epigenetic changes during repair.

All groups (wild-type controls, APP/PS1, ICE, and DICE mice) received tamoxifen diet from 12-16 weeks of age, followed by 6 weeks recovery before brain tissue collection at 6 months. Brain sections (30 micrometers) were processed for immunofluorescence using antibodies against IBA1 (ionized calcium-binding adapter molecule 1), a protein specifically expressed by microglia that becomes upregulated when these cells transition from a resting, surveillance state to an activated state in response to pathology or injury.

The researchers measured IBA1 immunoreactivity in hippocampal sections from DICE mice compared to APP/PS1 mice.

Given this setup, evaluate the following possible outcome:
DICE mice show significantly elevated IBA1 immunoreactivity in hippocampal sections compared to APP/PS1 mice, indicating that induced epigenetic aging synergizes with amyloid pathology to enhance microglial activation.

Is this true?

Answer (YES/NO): NO